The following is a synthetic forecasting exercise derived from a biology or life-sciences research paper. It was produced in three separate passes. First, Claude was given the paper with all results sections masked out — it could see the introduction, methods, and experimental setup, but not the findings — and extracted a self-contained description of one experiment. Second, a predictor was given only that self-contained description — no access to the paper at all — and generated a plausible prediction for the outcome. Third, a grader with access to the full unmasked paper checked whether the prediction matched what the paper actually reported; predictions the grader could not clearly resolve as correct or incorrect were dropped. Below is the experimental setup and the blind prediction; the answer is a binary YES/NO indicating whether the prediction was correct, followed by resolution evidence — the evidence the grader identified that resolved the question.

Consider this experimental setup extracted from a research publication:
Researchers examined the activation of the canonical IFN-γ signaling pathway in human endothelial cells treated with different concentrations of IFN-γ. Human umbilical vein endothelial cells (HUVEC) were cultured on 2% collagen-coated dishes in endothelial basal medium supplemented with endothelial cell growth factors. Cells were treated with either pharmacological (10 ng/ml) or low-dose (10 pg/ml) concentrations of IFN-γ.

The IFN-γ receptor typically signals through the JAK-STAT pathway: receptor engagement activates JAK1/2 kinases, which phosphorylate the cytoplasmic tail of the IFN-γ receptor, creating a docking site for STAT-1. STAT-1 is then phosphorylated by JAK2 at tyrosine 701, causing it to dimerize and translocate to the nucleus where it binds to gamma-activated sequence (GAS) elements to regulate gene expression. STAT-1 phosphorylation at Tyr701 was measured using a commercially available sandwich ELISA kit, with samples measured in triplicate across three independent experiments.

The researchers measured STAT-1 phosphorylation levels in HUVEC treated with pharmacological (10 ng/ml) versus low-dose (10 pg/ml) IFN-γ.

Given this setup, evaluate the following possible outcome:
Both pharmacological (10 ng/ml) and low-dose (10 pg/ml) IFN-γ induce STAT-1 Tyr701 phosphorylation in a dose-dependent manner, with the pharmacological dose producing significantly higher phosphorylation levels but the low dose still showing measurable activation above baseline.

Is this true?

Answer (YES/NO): NO